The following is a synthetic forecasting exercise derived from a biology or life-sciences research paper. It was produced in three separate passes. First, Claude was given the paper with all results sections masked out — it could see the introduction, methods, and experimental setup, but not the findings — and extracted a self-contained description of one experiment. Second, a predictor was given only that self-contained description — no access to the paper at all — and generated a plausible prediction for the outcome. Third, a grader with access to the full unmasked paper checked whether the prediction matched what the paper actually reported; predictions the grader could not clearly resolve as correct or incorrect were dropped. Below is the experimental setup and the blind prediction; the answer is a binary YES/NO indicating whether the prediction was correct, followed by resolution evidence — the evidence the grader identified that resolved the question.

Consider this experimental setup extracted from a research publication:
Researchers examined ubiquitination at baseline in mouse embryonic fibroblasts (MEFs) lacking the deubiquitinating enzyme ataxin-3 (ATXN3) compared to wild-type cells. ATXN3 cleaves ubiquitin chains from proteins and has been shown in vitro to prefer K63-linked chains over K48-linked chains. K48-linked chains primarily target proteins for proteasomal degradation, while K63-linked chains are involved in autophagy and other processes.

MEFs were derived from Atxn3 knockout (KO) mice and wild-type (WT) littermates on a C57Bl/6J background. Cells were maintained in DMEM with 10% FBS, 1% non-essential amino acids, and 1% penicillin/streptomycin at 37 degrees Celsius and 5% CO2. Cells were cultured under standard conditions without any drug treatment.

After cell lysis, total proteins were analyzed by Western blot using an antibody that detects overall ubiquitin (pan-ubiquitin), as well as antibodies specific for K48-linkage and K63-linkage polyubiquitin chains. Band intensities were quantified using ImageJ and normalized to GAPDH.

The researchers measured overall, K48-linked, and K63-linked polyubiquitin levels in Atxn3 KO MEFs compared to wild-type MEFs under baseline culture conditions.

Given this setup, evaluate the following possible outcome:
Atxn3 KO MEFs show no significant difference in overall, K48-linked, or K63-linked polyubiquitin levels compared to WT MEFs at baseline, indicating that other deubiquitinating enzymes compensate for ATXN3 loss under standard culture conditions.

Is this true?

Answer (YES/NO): YES